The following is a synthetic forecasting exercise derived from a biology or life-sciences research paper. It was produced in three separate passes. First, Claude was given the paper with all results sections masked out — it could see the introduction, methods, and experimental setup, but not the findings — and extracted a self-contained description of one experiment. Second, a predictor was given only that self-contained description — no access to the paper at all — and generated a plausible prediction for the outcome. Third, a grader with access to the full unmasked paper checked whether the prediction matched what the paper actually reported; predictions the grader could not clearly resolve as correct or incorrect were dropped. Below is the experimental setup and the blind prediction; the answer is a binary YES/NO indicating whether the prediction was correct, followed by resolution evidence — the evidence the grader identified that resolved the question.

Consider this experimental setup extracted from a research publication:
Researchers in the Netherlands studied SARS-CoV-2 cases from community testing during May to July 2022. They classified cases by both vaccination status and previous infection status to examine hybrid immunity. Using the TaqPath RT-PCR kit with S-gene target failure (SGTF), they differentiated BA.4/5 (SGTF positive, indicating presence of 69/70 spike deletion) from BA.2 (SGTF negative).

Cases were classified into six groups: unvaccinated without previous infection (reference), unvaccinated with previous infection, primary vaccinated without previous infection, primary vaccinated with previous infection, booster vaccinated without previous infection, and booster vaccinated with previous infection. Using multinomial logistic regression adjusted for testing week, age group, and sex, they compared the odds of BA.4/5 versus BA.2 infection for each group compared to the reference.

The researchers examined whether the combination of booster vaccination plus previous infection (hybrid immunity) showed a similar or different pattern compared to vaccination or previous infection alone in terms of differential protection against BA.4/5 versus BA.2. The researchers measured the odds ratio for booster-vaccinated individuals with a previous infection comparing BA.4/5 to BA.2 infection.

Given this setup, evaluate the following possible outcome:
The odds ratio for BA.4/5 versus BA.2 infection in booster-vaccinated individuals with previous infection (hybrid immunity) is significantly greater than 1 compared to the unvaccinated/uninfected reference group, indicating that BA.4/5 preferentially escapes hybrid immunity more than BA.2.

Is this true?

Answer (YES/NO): YES